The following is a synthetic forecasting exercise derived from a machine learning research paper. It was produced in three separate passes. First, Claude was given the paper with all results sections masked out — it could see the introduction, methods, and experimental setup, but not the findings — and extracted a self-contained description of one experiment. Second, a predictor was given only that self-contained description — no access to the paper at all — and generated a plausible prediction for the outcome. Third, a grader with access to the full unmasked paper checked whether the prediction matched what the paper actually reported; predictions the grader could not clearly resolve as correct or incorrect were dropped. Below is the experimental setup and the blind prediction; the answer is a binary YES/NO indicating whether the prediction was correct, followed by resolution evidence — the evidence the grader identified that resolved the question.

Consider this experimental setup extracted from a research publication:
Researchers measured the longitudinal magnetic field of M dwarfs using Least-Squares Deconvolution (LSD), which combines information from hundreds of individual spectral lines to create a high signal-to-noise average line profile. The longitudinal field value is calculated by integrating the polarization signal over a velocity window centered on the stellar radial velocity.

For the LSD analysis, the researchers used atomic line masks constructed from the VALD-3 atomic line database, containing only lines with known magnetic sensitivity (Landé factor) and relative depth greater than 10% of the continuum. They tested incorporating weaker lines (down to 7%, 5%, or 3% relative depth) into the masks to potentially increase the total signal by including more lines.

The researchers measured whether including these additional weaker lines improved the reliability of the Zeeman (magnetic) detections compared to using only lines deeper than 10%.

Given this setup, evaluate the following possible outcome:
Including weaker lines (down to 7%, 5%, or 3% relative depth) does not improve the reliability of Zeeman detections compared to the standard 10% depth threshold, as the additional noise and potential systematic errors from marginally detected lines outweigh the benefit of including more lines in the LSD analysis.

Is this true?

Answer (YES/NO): YES